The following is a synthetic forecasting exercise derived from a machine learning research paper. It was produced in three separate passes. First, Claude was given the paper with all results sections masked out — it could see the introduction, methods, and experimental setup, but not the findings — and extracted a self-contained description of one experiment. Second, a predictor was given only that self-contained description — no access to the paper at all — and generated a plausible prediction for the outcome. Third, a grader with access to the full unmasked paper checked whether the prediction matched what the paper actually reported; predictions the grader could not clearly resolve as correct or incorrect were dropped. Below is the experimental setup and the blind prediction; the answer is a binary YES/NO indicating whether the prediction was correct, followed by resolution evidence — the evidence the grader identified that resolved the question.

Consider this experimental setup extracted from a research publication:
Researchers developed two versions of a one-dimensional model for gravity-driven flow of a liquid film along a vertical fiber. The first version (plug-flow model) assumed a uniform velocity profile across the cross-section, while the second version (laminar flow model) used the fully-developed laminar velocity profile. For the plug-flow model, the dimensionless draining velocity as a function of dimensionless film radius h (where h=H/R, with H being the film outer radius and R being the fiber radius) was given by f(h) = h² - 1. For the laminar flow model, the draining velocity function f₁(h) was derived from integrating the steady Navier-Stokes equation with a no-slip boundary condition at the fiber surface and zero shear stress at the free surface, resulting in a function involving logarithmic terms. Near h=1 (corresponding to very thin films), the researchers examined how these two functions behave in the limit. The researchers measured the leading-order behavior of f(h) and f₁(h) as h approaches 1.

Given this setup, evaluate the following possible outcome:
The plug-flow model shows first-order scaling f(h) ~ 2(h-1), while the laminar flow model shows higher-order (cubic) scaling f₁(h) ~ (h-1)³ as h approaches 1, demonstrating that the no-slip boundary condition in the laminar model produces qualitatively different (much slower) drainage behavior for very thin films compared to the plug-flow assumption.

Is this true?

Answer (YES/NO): NO